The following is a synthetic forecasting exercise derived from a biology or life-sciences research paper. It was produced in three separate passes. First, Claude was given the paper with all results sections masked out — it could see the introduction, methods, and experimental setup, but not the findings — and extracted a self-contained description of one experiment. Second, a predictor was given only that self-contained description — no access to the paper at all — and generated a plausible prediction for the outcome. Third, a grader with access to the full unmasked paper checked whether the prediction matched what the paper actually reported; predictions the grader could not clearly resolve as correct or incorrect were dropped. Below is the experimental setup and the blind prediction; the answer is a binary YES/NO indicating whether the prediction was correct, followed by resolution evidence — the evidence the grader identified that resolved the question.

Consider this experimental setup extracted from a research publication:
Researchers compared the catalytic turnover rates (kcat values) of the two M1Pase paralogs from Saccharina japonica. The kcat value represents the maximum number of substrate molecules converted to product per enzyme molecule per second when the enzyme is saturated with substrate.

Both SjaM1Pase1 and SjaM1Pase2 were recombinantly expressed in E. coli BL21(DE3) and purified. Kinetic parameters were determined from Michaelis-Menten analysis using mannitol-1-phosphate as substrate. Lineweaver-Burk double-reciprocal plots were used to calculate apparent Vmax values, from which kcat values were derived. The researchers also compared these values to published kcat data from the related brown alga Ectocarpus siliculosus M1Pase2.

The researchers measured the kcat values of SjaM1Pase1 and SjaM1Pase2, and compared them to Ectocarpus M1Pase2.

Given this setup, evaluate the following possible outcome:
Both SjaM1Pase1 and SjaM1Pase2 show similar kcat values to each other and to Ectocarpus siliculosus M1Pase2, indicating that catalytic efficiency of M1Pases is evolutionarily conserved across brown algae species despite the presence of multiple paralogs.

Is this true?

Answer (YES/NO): NO